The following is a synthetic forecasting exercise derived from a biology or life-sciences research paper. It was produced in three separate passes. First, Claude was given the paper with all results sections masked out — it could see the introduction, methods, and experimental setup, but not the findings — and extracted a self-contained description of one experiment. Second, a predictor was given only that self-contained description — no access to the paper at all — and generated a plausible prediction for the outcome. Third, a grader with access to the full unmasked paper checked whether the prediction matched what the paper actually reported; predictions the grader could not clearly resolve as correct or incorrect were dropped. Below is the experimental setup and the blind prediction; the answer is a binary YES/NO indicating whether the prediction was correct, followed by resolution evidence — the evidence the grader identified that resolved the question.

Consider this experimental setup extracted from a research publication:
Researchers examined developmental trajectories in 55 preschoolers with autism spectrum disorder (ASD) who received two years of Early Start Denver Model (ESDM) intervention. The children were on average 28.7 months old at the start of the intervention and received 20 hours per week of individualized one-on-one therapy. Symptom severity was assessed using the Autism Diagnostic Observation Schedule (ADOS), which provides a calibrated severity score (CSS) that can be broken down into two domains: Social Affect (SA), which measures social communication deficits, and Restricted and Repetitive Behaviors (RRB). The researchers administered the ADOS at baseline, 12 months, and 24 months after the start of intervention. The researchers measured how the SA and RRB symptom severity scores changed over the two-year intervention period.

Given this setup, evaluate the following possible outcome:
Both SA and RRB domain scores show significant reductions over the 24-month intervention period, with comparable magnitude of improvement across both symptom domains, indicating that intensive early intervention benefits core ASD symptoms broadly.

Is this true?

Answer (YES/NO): NO